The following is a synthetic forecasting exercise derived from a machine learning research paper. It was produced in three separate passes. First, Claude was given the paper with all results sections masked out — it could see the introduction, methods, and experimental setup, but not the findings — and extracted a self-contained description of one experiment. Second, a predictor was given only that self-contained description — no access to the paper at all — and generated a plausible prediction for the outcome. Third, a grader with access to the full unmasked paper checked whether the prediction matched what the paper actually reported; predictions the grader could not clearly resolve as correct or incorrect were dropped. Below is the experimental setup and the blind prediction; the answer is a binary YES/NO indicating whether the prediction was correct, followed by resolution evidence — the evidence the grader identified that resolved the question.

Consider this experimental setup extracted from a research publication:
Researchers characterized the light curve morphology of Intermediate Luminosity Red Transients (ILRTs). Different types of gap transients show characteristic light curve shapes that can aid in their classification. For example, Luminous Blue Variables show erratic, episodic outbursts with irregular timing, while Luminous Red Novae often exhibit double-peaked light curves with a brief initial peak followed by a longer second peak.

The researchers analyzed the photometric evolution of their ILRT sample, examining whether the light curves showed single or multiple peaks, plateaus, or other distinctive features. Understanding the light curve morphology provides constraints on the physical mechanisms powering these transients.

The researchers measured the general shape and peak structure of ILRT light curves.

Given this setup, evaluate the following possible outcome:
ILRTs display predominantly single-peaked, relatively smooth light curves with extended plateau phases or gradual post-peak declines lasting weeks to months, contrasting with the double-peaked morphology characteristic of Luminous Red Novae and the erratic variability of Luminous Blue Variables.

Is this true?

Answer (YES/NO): YES